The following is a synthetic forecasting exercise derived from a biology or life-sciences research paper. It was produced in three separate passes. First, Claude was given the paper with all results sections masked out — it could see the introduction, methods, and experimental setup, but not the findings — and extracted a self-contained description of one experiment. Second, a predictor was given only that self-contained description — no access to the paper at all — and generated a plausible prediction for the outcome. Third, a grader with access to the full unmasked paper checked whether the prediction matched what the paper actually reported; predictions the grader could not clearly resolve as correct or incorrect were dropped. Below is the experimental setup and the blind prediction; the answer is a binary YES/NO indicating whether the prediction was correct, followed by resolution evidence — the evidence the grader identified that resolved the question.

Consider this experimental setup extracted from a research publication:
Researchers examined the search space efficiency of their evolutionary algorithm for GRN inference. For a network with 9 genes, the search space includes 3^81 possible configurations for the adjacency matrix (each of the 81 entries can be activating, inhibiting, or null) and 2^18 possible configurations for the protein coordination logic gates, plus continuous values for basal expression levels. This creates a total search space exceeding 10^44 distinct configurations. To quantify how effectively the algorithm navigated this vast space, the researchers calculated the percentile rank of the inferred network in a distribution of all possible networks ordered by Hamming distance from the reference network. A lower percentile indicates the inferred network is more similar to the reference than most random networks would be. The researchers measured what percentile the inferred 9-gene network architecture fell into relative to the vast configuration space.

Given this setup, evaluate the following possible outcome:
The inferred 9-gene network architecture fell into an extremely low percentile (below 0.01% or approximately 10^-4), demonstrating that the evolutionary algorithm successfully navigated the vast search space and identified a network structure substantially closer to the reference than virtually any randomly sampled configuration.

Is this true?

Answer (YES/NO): YES